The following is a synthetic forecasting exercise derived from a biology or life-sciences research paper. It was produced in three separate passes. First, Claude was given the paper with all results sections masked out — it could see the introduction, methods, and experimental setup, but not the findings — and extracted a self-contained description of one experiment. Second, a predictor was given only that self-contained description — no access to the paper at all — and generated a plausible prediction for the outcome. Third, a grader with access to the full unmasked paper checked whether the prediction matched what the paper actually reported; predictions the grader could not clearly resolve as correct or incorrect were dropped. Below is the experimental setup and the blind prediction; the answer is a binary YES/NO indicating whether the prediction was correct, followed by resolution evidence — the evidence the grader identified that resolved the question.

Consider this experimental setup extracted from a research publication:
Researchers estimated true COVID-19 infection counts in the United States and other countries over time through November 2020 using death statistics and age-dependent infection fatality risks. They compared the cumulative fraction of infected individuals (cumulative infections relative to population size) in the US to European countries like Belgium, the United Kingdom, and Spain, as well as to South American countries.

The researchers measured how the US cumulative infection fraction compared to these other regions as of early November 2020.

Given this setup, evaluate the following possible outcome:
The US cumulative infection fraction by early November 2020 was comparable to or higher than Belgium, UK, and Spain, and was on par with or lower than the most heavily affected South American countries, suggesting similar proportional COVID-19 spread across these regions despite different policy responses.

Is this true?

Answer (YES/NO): YES